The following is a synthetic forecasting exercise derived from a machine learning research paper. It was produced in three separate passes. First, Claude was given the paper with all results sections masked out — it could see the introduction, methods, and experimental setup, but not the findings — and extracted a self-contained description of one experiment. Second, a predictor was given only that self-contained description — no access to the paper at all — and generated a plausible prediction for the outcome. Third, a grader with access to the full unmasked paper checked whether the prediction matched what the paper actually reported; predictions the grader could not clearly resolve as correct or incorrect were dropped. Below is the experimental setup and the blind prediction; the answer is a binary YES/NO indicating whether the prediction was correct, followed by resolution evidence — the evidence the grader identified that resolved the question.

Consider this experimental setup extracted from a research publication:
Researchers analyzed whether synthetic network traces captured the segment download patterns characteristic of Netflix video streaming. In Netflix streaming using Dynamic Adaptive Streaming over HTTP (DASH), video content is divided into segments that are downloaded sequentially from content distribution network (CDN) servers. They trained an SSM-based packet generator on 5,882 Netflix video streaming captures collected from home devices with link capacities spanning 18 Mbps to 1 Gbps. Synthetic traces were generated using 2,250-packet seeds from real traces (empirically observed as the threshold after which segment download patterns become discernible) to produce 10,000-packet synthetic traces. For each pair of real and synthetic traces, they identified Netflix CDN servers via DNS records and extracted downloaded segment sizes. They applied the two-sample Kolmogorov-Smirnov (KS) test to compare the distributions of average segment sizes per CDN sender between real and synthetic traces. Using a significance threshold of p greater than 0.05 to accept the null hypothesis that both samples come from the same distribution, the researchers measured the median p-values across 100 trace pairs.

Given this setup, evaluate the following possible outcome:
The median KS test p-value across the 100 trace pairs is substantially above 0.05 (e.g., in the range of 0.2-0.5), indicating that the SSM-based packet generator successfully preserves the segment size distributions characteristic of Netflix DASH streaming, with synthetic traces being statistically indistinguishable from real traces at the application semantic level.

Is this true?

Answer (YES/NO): YES